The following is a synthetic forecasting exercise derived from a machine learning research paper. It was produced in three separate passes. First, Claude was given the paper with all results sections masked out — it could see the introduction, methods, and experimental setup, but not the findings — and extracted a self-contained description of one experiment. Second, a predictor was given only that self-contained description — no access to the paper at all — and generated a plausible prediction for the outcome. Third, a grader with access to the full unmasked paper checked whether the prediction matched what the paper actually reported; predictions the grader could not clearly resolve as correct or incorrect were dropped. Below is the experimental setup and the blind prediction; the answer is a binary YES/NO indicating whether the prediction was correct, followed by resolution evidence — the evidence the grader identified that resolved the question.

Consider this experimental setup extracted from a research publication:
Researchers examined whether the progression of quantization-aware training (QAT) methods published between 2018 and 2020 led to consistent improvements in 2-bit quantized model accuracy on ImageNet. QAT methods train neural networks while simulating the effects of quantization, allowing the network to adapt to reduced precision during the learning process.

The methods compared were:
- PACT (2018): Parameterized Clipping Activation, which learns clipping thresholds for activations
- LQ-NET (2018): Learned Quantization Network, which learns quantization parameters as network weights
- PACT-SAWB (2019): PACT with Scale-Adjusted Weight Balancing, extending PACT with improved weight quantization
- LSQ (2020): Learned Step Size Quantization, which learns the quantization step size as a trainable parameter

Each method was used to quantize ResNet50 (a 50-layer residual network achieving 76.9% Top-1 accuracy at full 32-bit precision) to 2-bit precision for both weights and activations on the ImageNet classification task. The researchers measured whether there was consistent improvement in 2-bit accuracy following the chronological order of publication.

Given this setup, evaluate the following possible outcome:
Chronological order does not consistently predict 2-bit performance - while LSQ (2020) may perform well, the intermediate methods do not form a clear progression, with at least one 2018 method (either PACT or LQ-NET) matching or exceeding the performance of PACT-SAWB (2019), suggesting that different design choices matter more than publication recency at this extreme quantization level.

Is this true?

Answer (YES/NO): NO